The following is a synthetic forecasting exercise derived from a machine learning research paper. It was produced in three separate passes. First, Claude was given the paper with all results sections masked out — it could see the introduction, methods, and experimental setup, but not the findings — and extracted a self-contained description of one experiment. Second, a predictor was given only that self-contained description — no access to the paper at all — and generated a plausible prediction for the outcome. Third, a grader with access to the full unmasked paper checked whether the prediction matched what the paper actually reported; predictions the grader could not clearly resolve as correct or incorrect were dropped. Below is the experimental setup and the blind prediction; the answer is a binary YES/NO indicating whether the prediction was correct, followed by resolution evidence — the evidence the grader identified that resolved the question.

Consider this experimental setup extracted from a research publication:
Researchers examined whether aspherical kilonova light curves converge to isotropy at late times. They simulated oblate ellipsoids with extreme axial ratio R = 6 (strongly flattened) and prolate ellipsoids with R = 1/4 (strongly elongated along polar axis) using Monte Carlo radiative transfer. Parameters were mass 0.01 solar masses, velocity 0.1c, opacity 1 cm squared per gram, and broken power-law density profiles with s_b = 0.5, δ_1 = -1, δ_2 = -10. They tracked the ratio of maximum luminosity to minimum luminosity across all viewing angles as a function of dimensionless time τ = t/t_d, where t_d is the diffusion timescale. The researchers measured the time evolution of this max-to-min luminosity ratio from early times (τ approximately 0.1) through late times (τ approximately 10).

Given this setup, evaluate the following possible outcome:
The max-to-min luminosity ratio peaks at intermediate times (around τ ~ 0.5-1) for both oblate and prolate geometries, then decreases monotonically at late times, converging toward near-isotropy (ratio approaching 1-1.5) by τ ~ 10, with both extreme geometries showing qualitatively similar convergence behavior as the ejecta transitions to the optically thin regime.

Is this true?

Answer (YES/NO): NO